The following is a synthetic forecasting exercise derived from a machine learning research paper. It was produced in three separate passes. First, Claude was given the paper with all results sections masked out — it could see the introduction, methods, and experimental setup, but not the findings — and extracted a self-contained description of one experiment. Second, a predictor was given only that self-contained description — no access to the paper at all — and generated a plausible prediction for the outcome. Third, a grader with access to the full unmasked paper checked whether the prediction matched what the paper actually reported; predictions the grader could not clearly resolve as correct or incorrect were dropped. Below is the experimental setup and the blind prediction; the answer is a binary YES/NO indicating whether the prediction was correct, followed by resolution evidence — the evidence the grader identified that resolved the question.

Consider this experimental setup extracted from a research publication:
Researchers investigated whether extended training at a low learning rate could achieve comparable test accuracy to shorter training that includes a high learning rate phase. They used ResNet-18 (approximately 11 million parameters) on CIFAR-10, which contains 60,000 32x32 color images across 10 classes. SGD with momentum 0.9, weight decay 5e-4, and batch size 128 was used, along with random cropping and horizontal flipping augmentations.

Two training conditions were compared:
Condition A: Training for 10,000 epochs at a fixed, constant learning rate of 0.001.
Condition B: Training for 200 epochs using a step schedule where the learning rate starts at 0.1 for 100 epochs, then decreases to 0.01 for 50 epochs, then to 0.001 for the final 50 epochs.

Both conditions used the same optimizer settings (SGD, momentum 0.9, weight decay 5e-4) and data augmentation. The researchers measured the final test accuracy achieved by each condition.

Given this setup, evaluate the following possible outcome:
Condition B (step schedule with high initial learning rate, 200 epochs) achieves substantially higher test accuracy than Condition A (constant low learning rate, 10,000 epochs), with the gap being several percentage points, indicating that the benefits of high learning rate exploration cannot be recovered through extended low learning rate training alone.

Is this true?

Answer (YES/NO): NO